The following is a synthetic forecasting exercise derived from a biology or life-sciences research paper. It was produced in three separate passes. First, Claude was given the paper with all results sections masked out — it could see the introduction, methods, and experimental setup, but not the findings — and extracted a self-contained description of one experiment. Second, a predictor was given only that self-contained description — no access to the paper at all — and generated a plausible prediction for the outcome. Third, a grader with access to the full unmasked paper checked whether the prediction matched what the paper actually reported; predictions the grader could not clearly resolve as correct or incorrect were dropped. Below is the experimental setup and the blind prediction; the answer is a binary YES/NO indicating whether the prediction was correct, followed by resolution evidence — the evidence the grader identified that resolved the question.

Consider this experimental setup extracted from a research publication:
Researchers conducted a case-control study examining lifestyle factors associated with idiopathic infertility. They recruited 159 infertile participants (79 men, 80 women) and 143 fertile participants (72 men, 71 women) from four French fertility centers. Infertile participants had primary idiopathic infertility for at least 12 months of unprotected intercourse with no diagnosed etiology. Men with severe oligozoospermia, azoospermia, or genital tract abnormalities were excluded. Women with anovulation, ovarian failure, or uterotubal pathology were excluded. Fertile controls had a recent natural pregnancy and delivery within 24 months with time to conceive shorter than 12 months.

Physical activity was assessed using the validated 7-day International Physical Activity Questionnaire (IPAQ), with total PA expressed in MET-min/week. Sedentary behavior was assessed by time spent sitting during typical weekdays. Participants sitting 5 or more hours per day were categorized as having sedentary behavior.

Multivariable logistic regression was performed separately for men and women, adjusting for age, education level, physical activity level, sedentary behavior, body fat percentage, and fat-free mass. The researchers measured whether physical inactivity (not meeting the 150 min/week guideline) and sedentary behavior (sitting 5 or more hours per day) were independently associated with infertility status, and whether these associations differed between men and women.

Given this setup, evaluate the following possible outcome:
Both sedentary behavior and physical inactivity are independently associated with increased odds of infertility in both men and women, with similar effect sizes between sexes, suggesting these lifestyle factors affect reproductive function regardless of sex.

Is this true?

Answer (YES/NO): NO